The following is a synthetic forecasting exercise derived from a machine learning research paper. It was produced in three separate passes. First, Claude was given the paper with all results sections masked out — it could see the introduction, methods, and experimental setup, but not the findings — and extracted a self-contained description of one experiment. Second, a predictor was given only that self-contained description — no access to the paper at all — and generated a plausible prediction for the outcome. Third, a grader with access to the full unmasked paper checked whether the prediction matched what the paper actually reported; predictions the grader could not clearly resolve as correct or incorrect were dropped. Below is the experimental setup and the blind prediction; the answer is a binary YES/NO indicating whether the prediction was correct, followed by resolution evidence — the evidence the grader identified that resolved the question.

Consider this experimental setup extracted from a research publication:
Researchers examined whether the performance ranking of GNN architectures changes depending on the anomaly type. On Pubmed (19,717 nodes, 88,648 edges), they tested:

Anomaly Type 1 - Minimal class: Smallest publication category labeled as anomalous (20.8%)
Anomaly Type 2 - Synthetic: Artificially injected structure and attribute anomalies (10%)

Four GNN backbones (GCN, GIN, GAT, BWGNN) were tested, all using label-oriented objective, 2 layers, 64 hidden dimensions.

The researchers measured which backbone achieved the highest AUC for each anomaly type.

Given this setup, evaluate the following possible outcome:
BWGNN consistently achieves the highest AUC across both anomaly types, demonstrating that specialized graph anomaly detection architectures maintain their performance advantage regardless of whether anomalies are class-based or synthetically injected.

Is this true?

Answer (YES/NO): NO